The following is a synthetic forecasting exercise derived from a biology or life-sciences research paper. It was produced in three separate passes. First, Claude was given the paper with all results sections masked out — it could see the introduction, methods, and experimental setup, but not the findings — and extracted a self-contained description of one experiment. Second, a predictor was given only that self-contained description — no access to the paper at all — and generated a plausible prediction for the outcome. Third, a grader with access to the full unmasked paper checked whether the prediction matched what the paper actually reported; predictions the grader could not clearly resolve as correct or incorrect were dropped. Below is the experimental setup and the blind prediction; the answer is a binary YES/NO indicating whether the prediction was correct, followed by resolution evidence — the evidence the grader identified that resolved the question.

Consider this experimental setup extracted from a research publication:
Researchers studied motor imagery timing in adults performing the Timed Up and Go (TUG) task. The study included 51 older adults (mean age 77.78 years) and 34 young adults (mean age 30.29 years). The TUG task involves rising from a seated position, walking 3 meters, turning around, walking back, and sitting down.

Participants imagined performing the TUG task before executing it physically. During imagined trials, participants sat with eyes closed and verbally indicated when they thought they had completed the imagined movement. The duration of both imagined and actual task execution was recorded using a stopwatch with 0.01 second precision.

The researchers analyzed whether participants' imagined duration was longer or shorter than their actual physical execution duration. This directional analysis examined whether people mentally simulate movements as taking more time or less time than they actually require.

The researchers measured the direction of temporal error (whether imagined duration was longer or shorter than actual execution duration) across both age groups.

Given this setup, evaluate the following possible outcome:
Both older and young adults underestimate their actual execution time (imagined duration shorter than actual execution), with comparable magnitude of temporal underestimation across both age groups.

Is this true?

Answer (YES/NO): NO